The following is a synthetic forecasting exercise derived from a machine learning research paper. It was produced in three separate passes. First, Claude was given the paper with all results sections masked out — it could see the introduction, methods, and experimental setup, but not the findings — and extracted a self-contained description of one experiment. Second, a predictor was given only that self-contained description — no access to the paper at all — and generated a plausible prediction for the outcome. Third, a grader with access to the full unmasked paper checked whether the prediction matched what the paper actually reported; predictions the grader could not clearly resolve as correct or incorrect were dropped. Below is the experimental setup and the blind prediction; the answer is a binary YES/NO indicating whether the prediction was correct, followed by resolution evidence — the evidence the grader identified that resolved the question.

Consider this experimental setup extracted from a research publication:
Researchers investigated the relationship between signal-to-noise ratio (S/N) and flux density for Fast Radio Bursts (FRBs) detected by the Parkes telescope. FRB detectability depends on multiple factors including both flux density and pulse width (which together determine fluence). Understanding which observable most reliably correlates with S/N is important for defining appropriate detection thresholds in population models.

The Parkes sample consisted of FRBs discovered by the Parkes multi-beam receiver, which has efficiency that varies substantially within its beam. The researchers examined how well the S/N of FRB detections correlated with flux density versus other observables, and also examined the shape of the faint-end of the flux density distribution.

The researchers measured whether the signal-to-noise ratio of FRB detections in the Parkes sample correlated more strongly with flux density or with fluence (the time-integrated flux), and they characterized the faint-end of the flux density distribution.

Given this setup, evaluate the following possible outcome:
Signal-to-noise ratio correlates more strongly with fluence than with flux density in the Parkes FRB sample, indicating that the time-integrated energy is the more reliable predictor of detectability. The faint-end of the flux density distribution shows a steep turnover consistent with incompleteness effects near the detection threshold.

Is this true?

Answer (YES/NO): NO